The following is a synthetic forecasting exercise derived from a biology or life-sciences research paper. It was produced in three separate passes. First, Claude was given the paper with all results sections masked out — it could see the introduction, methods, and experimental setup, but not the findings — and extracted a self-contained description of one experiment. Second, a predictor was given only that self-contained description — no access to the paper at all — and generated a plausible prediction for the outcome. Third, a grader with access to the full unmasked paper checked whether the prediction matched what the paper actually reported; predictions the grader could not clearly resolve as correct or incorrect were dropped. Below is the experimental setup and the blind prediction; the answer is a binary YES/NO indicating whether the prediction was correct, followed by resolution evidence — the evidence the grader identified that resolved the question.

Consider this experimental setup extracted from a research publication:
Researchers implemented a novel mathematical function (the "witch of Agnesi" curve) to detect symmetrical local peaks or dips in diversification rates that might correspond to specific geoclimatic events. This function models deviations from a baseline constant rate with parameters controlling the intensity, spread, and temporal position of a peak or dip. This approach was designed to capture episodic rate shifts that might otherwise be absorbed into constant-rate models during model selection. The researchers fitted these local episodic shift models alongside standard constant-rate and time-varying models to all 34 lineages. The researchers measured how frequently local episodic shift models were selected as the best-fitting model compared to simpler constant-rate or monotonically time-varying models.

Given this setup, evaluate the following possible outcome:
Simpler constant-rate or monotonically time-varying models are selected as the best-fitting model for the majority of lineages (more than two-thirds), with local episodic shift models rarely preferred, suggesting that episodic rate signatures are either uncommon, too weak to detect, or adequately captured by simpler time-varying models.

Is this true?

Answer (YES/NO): NO